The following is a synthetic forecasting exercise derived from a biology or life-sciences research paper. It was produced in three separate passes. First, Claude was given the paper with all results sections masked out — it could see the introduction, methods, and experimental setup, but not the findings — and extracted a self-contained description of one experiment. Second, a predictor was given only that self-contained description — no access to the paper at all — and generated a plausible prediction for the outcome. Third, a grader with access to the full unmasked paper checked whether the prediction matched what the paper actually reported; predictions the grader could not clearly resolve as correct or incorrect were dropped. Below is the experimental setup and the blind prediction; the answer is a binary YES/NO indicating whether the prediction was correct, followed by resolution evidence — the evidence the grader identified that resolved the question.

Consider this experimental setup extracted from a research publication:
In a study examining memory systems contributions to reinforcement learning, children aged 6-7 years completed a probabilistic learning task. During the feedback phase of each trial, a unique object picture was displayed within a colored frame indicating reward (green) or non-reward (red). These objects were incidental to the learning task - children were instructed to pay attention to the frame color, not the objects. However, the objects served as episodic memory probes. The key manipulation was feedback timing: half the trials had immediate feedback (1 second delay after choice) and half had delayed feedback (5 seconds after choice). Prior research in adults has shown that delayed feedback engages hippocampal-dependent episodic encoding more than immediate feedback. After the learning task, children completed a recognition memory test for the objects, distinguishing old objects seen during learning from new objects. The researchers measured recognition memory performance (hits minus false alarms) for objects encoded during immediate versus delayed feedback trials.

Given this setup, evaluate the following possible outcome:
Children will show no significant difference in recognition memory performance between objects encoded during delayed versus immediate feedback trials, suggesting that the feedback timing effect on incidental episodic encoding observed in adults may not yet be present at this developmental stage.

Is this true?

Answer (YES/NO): YES